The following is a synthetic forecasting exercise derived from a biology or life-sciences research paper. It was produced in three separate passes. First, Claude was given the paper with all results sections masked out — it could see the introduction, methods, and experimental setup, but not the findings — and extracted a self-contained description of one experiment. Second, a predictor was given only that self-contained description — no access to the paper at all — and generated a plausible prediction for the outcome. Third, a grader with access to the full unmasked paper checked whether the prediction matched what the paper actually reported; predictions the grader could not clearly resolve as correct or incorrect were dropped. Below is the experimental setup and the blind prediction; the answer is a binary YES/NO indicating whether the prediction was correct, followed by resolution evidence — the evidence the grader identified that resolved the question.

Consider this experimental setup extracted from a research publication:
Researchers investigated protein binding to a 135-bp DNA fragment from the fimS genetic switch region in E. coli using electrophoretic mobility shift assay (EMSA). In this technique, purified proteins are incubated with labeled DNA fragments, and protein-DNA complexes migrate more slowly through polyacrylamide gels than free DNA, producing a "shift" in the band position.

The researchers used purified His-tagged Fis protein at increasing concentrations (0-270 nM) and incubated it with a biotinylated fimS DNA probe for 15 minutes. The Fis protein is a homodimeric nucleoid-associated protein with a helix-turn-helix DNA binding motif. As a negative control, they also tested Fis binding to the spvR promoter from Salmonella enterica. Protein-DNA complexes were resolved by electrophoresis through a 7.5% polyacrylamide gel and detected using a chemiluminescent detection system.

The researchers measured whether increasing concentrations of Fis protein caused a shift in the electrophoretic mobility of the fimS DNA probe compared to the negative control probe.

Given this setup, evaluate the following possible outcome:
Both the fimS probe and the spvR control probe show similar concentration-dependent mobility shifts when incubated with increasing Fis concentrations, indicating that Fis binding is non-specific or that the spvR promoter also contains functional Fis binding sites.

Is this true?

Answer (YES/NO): NO